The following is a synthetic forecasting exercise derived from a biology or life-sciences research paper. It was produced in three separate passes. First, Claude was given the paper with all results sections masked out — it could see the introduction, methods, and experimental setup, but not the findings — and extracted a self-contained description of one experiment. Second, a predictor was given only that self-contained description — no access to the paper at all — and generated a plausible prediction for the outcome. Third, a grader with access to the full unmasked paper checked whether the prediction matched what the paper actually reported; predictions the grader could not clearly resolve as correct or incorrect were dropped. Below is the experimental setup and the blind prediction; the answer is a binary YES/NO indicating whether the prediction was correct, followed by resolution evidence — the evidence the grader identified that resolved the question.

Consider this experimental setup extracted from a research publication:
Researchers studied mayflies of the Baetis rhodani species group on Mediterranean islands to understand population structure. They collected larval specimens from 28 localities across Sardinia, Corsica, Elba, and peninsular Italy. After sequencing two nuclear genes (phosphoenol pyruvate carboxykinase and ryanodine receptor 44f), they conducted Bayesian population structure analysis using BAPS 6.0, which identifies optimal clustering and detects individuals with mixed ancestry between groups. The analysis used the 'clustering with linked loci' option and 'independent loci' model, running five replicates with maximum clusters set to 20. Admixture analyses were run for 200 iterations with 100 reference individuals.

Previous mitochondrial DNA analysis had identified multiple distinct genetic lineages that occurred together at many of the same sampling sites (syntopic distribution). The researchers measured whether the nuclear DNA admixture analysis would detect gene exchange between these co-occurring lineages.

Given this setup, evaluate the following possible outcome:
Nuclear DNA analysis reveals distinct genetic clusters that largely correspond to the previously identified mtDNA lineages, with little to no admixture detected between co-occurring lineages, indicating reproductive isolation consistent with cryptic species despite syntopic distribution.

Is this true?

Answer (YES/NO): YES